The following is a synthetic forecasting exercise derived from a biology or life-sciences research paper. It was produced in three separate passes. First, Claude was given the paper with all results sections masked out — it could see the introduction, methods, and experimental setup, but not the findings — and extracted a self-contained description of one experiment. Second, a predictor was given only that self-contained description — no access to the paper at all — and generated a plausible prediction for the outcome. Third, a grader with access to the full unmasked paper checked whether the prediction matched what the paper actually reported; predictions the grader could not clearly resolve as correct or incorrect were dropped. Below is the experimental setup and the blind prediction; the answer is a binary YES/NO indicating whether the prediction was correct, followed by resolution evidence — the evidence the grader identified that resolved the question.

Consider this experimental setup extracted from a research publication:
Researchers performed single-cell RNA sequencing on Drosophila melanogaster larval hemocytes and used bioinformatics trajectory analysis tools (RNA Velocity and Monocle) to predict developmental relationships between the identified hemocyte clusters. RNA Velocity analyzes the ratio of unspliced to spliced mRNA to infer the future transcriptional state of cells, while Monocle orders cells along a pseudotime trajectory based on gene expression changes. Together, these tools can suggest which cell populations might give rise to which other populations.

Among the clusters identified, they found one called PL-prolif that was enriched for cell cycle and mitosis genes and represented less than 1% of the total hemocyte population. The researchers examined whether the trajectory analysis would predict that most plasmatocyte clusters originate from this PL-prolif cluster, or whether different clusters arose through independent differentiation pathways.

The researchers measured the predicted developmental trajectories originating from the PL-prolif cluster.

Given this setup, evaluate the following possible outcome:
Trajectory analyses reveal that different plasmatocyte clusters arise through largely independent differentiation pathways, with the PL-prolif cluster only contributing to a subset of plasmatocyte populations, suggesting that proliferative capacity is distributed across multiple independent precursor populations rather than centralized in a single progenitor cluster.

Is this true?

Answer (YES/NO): NO